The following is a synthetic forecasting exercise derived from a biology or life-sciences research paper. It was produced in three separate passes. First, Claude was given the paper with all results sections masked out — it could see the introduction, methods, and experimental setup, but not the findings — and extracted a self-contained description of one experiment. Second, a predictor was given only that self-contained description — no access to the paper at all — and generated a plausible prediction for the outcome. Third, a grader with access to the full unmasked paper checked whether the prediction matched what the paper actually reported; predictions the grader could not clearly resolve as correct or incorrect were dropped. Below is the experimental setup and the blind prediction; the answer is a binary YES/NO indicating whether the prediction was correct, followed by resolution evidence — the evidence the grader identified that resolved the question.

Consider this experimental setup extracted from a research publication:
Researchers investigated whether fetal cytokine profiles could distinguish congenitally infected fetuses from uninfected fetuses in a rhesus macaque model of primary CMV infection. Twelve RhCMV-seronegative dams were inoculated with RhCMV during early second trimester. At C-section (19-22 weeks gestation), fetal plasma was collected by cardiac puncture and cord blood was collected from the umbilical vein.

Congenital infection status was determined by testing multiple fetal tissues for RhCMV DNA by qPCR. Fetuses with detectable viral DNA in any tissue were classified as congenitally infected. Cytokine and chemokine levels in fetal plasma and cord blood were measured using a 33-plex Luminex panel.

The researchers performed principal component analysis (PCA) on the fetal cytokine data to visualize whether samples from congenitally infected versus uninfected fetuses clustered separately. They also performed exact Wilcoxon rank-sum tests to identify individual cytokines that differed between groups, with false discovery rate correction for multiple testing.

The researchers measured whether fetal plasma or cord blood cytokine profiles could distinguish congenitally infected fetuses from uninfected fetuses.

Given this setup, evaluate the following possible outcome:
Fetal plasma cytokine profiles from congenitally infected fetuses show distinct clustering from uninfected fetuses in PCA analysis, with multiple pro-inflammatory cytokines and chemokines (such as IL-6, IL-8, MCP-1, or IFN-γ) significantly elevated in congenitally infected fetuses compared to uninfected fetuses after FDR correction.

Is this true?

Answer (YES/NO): NO